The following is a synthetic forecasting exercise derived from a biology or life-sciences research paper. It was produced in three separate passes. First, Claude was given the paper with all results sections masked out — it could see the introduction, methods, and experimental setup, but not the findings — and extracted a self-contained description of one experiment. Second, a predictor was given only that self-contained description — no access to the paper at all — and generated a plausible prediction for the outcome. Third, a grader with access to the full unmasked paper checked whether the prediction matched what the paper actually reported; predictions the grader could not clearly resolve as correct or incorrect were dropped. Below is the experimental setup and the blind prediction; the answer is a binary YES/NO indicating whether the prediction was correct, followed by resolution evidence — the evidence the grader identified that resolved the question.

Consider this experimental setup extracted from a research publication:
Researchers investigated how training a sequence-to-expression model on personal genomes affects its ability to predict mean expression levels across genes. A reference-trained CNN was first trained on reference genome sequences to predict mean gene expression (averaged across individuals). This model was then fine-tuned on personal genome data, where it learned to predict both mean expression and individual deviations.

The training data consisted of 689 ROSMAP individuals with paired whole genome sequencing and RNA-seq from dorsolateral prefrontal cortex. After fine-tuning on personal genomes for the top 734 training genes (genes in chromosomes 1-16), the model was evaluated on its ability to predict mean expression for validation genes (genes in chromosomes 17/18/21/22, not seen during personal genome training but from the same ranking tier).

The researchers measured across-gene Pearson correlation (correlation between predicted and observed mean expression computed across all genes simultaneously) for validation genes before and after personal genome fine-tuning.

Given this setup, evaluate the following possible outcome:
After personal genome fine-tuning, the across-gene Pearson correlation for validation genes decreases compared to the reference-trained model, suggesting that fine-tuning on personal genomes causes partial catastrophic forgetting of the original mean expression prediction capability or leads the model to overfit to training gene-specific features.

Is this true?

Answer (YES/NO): YES